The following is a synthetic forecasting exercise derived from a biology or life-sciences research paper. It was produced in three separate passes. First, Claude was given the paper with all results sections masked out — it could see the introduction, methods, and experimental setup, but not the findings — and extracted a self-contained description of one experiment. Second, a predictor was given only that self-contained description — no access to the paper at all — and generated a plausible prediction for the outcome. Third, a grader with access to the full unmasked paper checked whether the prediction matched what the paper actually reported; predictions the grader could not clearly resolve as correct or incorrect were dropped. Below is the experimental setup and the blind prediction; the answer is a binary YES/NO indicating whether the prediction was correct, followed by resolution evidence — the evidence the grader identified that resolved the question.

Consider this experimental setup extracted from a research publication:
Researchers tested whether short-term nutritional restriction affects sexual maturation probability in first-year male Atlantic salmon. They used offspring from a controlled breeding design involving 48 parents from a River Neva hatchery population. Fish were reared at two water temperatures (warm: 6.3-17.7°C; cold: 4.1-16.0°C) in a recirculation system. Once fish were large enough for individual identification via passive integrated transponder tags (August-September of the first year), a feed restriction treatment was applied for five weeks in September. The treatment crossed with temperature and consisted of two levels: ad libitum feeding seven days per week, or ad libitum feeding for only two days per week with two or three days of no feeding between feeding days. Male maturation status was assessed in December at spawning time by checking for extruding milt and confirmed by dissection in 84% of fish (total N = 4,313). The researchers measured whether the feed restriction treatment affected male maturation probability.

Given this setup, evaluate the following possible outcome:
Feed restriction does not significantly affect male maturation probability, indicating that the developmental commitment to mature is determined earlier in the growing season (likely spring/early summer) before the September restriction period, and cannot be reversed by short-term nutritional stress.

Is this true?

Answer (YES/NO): YES